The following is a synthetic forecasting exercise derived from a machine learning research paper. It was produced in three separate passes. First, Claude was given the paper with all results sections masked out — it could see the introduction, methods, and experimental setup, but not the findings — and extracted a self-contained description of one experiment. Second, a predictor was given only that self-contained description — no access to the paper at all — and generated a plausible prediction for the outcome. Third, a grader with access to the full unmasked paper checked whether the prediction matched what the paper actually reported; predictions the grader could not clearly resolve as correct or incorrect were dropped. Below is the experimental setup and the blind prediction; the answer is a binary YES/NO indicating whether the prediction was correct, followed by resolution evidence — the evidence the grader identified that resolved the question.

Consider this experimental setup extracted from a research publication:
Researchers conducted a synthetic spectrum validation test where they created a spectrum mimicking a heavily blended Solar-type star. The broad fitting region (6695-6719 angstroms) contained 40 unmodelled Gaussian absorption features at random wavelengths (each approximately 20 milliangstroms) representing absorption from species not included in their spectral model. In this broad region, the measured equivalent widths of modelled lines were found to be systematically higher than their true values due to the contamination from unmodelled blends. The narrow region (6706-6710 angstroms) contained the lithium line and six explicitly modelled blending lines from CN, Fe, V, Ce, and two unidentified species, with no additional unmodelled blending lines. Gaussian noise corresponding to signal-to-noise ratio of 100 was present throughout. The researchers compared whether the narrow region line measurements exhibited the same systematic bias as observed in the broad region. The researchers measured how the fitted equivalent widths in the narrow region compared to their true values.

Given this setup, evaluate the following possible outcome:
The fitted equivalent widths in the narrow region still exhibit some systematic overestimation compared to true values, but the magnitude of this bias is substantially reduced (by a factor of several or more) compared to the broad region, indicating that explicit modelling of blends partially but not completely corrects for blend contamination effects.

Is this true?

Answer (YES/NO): NO